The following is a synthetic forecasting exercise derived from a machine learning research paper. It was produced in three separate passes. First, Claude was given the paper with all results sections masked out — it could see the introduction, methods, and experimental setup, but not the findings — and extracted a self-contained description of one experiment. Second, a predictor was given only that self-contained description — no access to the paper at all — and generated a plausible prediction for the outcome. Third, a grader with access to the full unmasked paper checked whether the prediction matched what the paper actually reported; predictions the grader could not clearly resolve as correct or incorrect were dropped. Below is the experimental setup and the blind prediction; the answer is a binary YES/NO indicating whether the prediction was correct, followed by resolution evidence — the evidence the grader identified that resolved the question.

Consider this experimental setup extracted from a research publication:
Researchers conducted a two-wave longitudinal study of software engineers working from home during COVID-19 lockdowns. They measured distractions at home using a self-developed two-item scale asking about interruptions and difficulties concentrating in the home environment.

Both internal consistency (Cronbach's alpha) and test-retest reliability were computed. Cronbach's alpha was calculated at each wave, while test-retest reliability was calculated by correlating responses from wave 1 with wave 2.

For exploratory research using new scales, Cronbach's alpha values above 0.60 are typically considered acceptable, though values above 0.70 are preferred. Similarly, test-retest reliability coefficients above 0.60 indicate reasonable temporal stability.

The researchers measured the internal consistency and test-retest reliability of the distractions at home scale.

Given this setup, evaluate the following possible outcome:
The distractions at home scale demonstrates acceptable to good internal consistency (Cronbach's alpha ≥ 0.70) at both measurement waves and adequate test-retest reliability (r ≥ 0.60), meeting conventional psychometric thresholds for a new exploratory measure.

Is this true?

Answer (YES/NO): NO